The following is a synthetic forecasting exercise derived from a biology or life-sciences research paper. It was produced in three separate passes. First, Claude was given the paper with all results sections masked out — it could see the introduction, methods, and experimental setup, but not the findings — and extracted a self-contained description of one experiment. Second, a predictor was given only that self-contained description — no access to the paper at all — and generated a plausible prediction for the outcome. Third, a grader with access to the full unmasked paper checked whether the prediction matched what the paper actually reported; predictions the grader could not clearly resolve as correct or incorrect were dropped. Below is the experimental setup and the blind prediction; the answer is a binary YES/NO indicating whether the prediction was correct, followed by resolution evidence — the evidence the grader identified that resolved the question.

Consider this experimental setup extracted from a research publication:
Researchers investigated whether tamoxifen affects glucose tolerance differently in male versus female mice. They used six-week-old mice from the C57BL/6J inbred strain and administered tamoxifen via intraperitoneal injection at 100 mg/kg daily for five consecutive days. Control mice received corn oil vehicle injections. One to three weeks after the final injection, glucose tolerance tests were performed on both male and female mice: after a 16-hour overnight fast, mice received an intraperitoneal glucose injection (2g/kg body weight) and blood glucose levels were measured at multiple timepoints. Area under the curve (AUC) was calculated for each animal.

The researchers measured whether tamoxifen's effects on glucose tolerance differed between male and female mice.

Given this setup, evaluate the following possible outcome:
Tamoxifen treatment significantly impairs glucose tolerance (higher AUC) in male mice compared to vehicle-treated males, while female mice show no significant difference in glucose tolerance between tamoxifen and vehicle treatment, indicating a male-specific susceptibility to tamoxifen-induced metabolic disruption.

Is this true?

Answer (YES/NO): NO